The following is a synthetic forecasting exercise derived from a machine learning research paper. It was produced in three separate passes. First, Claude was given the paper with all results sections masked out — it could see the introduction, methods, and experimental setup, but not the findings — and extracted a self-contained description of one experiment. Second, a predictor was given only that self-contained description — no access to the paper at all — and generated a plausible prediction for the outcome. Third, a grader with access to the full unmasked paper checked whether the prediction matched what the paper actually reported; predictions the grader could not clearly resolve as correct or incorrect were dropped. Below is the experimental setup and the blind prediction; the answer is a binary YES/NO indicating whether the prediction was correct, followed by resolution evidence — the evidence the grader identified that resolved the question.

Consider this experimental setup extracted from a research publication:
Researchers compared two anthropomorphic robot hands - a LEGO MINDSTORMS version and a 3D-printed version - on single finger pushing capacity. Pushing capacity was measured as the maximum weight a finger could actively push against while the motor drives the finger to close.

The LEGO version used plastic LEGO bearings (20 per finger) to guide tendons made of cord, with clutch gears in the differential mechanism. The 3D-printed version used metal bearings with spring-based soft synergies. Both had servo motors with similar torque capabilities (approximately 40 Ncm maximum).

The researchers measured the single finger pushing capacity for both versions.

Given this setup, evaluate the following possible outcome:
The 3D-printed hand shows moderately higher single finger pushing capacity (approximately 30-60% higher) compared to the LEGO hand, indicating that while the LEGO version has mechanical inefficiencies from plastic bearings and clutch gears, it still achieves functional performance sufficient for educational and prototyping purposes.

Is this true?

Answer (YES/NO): NO